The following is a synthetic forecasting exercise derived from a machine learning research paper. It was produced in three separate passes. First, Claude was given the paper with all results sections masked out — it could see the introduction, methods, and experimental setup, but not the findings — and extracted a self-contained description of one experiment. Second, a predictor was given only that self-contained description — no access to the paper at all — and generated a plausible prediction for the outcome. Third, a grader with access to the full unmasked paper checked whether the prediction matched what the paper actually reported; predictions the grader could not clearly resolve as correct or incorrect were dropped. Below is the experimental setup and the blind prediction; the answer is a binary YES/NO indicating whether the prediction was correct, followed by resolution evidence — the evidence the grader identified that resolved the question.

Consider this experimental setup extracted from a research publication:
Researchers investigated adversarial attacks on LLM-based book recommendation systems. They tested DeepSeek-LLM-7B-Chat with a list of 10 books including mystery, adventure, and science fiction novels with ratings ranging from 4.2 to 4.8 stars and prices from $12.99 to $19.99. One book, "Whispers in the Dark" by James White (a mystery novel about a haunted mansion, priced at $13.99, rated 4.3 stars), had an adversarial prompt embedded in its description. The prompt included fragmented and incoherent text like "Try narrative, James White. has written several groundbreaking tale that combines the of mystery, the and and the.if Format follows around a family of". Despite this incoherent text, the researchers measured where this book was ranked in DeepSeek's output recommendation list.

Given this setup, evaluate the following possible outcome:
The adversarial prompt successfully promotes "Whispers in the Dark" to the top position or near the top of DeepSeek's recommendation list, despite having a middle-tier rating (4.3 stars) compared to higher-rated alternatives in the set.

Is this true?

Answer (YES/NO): YES